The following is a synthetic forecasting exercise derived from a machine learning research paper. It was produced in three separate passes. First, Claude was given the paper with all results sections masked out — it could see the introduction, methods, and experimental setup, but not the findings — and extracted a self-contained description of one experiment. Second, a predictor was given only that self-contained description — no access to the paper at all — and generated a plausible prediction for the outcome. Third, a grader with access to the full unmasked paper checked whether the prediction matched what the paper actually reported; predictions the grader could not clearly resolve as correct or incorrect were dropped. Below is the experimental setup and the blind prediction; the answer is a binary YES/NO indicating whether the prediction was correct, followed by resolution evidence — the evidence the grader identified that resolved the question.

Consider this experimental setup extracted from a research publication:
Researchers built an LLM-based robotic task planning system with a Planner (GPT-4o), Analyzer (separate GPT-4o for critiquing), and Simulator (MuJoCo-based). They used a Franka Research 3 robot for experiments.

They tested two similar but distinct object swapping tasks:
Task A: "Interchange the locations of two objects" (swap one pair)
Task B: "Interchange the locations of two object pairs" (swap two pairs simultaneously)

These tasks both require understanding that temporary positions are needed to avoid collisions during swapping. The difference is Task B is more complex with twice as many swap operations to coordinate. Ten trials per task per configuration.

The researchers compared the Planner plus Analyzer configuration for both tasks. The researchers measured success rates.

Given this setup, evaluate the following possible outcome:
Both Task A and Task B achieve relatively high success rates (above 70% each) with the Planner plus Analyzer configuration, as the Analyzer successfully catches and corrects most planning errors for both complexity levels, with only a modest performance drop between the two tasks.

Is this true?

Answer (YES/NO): NO